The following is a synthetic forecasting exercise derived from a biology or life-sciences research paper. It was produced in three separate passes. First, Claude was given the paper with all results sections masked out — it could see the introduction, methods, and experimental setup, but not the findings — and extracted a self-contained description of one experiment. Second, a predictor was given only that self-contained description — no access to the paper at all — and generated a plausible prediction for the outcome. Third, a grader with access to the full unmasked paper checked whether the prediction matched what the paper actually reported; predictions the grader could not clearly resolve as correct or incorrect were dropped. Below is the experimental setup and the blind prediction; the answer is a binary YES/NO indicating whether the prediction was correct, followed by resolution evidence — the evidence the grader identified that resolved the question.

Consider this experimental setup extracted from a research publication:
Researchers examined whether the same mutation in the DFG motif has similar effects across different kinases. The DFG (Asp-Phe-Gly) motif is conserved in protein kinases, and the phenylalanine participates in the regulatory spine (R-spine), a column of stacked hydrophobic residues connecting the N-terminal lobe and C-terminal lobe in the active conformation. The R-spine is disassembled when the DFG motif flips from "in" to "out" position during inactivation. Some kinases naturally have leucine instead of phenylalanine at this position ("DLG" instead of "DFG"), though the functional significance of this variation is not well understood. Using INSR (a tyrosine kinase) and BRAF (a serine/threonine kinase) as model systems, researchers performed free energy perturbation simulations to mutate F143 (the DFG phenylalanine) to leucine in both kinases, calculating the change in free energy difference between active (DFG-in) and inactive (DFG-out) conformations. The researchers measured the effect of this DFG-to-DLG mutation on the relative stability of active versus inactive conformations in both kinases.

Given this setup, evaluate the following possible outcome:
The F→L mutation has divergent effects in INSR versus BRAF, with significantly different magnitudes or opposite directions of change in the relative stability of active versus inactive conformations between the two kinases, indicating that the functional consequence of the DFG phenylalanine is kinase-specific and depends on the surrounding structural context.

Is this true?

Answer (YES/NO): YES